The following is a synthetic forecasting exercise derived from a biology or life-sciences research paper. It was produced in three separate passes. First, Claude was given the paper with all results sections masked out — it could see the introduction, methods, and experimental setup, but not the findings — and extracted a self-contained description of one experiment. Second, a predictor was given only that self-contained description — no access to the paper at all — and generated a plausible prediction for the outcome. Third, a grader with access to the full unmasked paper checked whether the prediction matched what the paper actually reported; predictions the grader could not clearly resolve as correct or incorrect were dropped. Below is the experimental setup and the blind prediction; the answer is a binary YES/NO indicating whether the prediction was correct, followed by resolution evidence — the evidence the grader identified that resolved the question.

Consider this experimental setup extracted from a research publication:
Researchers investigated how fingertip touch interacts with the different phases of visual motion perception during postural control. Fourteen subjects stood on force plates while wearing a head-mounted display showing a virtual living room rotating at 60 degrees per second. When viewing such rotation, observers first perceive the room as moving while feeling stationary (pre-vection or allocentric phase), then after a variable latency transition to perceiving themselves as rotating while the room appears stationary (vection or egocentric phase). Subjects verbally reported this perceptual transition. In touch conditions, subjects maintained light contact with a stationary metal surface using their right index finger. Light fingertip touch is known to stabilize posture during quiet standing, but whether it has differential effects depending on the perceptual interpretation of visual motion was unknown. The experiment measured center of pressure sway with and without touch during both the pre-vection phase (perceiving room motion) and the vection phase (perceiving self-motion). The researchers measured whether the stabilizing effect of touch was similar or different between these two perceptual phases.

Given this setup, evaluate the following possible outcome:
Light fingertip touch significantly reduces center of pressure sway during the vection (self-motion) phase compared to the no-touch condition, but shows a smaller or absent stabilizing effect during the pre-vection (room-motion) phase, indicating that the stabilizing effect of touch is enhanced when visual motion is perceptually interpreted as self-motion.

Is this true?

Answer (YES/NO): NO